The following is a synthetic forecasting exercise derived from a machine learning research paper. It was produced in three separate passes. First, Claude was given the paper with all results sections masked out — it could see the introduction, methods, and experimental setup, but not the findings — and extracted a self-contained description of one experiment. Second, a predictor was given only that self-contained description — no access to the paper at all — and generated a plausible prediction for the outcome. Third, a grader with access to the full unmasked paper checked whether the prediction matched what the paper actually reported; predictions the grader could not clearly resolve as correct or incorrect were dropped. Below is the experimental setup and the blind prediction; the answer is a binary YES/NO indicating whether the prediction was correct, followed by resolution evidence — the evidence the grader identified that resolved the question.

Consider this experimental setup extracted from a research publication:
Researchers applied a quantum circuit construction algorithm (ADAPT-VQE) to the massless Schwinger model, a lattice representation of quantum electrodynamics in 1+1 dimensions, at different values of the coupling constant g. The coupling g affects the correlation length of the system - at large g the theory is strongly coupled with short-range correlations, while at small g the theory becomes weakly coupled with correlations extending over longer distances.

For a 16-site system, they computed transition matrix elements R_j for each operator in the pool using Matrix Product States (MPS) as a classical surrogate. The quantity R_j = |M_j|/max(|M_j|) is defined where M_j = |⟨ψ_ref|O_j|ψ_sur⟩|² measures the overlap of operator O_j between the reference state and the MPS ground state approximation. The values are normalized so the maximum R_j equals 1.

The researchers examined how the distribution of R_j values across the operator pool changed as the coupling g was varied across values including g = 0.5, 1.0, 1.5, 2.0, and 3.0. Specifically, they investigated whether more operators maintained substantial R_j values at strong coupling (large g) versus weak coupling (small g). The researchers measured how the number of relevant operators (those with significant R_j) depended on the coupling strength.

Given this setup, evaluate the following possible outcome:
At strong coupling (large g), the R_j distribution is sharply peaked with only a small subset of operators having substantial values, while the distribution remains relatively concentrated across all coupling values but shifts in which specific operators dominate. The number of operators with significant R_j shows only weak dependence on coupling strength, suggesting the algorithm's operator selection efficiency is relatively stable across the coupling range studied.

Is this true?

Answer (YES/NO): NO